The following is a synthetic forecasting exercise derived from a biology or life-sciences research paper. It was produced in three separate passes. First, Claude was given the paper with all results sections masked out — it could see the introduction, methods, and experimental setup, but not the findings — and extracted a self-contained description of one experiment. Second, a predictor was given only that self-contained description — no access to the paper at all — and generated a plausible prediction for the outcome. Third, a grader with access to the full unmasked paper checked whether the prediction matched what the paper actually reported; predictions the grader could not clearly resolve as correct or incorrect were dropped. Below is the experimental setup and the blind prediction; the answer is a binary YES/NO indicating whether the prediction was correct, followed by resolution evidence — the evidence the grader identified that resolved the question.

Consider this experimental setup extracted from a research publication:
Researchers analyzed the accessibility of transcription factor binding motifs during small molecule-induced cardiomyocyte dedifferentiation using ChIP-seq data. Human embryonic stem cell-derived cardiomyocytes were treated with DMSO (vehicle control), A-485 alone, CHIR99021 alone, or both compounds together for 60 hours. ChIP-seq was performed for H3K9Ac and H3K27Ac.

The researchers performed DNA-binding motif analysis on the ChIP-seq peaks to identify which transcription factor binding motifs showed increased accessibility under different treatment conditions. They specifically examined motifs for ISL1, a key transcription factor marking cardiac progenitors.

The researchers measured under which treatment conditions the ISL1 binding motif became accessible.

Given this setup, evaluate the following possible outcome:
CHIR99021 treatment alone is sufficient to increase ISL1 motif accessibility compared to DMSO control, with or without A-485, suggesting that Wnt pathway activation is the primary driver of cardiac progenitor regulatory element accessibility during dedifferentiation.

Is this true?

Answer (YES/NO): NO